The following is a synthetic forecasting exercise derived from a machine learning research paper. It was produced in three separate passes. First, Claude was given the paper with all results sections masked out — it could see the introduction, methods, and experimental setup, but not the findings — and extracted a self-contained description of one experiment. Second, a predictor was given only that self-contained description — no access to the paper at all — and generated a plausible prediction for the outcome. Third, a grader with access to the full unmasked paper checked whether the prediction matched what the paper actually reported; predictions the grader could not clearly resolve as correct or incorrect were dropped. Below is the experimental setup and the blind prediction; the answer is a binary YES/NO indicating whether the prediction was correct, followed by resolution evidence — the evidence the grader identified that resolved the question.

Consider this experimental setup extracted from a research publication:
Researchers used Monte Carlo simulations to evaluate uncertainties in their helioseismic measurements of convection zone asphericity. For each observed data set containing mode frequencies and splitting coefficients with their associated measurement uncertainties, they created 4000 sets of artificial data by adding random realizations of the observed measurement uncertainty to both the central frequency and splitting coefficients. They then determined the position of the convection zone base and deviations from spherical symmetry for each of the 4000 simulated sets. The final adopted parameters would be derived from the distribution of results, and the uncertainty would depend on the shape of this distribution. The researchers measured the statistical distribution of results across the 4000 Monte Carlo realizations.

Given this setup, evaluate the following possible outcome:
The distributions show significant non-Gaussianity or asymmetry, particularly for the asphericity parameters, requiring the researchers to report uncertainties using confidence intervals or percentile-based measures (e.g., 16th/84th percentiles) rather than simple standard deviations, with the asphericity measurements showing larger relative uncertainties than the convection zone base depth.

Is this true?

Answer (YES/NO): NO